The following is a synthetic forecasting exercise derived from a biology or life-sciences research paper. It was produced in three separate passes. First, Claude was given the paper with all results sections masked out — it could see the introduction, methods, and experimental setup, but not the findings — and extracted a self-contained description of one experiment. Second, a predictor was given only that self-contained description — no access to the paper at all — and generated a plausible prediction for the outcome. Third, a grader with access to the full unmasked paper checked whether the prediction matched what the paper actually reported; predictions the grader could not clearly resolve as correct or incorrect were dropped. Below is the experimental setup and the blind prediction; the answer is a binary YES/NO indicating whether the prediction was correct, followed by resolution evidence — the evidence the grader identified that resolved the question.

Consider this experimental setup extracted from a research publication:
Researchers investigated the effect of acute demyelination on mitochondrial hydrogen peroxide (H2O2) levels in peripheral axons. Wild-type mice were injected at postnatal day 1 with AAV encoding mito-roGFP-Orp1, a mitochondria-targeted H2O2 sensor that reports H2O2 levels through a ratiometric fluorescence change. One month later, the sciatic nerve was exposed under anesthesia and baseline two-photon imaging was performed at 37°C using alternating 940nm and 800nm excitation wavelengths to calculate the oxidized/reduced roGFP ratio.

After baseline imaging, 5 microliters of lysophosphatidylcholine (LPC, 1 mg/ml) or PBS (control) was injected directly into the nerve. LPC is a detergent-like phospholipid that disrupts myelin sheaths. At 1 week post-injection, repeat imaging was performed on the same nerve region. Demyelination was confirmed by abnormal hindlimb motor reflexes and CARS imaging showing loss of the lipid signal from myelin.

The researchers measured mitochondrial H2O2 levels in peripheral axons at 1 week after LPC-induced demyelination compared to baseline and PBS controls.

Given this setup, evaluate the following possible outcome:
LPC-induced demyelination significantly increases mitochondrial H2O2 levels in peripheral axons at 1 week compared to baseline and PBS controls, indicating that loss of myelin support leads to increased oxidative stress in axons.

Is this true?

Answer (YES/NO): YES